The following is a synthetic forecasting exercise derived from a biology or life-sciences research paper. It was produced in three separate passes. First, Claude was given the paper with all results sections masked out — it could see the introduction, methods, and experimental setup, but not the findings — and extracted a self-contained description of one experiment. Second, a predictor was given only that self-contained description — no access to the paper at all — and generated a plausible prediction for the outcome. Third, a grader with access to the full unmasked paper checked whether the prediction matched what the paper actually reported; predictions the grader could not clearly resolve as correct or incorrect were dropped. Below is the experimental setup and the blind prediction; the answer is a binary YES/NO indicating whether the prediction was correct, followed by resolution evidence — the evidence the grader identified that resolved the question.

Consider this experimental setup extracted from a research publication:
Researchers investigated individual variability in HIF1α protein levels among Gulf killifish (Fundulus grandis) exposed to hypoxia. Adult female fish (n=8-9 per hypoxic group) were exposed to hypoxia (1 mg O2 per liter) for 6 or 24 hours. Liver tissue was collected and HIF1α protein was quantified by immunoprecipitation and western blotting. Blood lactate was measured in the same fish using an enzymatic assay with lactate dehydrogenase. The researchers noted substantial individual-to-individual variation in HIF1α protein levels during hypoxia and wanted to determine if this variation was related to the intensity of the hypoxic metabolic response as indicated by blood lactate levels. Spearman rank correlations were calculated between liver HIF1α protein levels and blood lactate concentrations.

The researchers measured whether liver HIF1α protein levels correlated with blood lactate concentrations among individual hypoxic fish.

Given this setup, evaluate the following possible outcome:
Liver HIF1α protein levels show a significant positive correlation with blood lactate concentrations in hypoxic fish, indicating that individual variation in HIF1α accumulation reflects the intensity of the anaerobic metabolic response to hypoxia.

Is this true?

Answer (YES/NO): YES